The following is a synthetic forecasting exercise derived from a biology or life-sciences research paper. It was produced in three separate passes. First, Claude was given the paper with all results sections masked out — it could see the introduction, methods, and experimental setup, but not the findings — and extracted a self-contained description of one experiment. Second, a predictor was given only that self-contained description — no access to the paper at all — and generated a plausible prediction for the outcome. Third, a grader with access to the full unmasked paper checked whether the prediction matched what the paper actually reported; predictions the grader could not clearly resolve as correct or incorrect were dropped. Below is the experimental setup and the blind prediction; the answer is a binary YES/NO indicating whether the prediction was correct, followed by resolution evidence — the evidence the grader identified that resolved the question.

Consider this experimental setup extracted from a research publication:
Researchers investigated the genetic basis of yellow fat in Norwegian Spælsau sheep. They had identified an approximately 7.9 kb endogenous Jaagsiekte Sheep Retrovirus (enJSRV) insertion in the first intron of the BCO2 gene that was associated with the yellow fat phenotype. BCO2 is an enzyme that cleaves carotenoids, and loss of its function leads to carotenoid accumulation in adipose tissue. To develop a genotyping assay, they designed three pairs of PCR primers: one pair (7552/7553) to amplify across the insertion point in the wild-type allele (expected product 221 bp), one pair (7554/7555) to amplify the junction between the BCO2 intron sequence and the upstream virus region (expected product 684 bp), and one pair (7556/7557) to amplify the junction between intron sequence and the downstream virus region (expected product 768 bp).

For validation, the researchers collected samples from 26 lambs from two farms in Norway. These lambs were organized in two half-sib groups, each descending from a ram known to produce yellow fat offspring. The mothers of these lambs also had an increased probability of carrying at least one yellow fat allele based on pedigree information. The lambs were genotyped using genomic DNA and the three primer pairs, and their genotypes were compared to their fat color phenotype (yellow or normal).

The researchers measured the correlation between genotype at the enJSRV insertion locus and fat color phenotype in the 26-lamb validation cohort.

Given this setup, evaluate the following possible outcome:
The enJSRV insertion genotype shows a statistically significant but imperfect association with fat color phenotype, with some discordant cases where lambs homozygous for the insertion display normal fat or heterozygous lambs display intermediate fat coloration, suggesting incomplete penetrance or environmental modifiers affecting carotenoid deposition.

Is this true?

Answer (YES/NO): NO